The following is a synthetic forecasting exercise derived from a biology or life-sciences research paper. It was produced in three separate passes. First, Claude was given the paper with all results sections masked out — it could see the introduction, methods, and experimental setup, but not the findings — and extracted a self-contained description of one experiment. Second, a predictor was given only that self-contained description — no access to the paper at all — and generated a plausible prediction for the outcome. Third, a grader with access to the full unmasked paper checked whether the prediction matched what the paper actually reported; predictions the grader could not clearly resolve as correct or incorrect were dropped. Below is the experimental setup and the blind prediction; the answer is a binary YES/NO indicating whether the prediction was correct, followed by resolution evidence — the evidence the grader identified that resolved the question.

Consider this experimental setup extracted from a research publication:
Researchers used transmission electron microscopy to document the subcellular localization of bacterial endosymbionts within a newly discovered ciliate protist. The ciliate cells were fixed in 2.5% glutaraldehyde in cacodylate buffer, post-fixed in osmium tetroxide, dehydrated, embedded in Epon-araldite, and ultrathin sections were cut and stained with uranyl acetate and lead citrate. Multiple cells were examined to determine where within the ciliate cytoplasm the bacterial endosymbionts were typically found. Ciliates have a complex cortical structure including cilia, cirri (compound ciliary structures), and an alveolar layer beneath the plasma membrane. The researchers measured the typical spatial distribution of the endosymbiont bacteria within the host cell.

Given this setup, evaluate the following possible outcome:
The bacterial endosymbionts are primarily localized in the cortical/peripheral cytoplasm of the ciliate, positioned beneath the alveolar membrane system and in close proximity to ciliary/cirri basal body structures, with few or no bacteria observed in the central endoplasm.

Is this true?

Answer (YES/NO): NO